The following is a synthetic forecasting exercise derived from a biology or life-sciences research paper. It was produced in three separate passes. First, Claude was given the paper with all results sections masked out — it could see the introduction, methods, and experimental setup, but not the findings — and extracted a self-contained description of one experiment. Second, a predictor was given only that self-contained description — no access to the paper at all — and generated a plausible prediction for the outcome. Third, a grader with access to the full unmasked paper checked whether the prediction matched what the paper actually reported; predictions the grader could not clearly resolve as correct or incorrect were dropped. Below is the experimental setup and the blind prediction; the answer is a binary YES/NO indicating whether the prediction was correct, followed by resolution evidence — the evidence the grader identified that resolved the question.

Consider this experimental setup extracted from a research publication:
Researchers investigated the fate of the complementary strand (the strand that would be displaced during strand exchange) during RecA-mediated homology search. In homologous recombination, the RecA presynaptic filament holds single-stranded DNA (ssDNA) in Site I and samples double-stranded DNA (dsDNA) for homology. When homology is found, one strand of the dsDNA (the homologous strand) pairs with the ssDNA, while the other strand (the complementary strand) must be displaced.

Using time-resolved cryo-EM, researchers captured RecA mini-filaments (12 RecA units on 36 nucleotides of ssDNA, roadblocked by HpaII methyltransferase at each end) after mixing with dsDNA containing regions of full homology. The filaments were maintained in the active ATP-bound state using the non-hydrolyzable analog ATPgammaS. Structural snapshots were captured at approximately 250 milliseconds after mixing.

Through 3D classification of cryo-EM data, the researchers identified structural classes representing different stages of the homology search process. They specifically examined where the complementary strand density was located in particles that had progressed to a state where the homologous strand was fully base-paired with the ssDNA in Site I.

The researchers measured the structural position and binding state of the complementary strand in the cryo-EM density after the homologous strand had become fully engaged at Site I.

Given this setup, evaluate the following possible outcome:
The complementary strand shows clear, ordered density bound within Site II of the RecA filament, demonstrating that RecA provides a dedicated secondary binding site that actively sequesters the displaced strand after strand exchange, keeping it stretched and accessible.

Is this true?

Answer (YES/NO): NO